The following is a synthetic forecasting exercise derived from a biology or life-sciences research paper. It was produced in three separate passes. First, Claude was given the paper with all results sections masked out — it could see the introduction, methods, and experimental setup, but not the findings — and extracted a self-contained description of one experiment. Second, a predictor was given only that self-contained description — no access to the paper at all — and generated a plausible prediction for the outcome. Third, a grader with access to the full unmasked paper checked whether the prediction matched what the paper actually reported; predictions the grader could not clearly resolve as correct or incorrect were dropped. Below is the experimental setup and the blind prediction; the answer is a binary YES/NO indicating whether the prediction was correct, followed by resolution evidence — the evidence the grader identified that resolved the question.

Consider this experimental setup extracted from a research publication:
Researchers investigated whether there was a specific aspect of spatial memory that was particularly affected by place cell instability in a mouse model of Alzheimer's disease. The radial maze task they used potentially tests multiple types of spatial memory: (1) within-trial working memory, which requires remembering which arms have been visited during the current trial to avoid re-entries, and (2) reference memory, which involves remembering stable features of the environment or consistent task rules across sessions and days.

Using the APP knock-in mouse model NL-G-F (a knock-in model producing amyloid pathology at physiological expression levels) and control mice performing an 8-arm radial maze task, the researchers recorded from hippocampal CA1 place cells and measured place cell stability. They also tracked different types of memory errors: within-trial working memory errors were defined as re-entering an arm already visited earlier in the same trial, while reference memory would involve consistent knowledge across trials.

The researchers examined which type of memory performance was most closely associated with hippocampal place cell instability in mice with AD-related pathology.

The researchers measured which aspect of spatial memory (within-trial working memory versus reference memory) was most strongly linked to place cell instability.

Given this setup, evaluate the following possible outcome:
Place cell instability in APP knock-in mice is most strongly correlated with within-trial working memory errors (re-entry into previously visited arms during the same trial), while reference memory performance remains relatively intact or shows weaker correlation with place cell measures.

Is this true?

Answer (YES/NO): YES